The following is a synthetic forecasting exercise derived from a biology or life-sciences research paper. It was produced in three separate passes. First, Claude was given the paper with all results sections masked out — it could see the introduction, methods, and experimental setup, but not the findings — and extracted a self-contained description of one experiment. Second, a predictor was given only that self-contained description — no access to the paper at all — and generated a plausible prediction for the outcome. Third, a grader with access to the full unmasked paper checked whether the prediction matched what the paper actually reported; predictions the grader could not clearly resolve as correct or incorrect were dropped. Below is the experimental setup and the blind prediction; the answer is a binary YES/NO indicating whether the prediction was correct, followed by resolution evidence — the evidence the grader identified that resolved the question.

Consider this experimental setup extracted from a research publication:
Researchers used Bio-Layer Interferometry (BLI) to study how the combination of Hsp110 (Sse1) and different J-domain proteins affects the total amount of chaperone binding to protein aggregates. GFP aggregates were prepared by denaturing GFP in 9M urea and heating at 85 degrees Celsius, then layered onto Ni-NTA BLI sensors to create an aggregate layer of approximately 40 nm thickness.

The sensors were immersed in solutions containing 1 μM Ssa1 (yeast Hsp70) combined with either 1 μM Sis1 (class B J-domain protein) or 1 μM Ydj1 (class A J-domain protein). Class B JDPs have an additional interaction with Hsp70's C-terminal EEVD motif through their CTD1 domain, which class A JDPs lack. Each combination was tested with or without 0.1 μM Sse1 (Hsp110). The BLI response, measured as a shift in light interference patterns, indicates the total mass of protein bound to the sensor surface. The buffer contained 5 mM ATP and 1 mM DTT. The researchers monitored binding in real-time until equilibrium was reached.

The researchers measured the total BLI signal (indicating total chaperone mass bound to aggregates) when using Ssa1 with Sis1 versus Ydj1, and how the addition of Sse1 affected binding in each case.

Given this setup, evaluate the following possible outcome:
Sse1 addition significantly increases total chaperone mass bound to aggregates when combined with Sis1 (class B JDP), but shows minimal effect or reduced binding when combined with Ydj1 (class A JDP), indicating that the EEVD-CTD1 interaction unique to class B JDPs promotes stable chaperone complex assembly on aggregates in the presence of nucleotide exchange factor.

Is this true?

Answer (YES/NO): YES